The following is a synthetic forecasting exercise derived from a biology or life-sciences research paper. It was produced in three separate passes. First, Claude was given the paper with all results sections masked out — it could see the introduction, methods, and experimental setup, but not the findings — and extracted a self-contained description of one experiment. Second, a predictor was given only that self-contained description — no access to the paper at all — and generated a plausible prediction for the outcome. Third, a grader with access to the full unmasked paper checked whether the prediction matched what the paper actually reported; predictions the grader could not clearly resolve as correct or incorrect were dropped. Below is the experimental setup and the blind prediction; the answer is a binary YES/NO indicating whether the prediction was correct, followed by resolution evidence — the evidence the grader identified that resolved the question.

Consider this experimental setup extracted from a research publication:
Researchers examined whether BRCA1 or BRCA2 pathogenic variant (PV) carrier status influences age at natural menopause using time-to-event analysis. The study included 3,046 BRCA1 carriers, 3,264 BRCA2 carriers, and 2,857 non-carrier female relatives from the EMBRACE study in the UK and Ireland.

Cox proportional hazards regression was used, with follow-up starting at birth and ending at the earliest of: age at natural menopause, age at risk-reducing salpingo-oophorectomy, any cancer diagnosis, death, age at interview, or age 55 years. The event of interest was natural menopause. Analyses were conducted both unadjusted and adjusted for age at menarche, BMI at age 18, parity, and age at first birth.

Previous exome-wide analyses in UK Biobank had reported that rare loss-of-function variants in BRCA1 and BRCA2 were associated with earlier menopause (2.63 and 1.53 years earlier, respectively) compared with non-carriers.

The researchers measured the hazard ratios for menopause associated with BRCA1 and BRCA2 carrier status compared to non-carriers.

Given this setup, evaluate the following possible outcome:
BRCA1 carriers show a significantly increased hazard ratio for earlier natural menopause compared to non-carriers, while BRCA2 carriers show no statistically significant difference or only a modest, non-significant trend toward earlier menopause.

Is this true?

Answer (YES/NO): NO